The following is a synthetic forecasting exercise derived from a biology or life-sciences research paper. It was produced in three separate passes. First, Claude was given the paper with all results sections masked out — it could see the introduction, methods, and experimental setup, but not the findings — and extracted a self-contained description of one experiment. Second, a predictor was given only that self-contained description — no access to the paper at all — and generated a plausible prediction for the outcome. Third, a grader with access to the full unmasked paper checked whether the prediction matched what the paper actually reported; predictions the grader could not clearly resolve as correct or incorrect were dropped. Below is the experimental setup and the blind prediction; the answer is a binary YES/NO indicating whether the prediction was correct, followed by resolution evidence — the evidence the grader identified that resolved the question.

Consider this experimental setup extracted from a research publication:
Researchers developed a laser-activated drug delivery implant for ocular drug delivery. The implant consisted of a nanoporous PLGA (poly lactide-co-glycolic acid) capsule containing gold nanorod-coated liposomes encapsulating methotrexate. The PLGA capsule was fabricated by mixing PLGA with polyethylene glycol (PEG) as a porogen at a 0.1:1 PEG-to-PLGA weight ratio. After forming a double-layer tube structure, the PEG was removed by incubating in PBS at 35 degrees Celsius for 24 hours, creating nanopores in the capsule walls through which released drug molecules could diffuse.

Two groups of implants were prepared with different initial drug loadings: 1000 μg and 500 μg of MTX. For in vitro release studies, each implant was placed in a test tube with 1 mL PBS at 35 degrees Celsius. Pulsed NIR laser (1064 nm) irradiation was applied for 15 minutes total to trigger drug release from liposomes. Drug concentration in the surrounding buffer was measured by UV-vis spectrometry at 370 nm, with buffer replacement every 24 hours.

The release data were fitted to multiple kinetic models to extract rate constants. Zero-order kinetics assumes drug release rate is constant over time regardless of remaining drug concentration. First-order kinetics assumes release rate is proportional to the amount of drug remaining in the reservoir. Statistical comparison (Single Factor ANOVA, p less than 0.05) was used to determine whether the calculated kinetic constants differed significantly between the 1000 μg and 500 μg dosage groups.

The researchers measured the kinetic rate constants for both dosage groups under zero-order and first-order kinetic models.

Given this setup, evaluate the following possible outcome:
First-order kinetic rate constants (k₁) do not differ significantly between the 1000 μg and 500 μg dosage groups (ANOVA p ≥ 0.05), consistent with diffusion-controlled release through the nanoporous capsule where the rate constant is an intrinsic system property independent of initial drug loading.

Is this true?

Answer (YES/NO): NO